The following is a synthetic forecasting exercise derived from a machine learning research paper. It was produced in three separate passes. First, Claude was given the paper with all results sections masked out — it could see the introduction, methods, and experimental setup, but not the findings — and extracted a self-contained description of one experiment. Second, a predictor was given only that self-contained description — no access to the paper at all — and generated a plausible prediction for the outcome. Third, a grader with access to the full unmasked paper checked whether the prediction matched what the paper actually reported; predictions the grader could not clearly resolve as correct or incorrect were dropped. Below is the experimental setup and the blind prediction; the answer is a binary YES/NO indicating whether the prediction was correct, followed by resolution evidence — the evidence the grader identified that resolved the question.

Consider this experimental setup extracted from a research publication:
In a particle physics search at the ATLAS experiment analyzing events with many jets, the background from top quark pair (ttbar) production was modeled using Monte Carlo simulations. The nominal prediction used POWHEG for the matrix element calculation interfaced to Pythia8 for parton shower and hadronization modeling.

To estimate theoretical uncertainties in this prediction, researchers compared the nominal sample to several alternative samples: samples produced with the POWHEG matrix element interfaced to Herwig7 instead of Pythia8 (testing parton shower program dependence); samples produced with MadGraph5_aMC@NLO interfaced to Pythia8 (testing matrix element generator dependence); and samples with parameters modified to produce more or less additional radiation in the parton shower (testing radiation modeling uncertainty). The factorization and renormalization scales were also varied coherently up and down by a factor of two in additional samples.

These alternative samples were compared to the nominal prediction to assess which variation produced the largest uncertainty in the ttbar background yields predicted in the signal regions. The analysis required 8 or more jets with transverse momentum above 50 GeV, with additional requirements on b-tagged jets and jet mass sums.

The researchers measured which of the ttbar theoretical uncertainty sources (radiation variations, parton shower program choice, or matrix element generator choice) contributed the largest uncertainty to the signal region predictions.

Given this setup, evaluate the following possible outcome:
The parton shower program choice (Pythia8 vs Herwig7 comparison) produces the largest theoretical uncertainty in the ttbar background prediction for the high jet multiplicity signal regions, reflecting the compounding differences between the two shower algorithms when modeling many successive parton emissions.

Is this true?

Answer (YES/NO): NO